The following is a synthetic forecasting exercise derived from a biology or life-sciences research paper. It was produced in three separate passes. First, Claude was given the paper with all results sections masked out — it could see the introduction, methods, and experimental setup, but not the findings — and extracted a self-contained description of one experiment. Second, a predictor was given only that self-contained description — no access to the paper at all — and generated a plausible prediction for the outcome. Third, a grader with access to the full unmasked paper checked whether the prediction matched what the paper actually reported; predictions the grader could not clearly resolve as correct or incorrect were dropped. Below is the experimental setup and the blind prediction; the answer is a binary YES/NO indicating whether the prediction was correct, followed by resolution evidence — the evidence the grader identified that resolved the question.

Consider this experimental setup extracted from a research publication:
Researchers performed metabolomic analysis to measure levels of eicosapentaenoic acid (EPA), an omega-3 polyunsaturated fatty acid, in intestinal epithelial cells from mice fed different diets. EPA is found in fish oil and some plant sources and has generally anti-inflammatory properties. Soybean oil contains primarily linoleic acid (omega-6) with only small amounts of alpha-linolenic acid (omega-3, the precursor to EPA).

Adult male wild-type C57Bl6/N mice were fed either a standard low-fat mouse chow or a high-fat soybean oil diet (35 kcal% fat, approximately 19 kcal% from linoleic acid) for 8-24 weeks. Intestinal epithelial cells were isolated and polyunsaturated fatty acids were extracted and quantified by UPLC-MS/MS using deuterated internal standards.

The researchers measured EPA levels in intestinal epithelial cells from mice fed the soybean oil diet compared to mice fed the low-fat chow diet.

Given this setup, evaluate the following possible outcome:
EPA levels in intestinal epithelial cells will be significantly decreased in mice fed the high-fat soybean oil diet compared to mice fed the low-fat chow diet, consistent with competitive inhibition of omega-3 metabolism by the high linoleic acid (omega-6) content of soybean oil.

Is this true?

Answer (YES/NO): YES